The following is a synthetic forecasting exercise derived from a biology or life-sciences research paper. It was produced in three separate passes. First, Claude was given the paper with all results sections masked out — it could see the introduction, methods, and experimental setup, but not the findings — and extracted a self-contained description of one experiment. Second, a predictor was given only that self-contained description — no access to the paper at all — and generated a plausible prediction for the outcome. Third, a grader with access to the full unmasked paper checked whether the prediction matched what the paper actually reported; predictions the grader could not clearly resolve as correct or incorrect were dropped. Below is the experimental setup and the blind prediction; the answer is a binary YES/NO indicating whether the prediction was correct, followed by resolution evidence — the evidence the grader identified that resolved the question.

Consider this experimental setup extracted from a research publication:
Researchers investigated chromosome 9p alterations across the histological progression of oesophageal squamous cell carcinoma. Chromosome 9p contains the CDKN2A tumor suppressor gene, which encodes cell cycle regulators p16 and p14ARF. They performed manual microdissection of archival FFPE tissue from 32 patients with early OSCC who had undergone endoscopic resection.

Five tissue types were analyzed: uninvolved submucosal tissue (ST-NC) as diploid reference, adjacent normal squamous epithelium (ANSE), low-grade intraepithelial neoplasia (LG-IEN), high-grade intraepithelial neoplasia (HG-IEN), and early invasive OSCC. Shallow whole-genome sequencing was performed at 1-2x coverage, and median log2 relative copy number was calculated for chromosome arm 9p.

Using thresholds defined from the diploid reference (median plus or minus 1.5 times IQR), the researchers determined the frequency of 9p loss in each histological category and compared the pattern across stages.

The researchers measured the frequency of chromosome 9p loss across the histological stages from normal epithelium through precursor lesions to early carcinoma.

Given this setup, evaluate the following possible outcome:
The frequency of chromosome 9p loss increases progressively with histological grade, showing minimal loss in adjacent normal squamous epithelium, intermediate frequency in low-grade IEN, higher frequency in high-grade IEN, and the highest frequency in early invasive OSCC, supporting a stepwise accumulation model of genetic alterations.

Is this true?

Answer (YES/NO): NO